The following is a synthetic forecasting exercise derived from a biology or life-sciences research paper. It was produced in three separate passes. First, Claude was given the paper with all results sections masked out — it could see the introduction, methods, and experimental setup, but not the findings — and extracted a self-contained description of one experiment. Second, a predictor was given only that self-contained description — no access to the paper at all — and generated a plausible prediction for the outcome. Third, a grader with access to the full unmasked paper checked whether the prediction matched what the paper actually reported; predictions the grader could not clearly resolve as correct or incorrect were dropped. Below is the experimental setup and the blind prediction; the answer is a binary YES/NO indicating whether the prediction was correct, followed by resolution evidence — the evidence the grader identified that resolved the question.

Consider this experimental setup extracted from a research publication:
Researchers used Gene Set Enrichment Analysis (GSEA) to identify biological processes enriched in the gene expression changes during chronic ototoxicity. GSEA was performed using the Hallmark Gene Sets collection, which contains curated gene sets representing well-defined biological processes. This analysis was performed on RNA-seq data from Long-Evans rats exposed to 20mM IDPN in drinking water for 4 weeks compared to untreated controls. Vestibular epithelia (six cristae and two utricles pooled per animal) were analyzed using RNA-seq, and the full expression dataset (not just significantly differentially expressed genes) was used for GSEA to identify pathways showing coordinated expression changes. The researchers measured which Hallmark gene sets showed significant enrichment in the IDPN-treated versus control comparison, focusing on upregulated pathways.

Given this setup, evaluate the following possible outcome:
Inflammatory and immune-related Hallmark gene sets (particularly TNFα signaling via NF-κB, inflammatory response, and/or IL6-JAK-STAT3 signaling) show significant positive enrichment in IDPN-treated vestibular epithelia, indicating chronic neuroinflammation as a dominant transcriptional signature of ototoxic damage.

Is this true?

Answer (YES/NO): YES